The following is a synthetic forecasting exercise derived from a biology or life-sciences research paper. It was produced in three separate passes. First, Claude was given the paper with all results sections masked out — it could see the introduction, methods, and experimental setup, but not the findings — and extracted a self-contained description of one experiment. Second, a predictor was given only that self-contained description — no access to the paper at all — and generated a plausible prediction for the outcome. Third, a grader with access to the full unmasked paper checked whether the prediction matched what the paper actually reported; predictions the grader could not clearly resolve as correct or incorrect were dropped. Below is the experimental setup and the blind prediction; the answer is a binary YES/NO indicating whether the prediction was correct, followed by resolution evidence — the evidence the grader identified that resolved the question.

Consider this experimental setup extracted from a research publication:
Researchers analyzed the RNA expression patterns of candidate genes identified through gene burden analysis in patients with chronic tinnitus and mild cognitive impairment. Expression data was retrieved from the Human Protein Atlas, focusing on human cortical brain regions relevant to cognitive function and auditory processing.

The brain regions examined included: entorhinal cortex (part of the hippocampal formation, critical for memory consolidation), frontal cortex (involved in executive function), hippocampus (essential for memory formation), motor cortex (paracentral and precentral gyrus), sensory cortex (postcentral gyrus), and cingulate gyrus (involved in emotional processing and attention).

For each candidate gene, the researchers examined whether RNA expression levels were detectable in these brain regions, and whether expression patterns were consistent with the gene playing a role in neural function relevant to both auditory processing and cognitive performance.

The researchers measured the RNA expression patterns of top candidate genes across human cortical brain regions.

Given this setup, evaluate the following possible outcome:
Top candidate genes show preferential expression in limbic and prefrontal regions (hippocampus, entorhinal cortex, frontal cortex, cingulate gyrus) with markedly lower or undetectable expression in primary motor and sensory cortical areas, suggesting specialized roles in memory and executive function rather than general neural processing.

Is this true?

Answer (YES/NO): NO